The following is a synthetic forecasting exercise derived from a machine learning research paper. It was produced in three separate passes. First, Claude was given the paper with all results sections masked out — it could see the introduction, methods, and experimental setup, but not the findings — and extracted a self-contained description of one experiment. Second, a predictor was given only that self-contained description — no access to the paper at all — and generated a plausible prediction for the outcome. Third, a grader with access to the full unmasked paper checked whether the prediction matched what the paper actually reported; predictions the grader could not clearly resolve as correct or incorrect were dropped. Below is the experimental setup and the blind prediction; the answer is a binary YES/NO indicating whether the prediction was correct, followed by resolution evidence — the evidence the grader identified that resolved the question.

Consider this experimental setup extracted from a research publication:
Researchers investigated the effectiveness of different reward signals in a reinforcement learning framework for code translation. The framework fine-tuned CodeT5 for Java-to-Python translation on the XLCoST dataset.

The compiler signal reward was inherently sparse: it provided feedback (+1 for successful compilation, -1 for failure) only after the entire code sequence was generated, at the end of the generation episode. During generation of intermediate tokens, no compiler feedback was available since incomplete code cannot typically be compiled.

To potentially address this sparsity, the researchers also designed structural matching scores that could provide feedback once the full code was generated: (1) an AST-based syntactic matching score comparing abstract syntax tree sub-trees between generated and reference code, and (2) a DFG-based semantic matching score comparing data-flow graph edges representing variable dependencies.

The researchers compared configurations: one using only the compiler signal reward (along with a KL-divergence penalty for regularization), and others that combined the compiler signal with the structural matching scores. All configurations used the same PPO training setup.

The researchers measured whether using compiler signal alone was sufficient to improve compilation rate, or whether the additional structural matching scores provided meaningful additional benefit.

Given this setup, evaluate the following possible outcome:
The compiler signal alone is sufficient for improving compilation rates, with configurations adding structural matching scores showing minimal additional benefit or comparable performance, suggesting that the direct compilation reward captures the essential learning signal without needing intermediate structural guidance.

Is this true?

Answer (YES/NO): NO